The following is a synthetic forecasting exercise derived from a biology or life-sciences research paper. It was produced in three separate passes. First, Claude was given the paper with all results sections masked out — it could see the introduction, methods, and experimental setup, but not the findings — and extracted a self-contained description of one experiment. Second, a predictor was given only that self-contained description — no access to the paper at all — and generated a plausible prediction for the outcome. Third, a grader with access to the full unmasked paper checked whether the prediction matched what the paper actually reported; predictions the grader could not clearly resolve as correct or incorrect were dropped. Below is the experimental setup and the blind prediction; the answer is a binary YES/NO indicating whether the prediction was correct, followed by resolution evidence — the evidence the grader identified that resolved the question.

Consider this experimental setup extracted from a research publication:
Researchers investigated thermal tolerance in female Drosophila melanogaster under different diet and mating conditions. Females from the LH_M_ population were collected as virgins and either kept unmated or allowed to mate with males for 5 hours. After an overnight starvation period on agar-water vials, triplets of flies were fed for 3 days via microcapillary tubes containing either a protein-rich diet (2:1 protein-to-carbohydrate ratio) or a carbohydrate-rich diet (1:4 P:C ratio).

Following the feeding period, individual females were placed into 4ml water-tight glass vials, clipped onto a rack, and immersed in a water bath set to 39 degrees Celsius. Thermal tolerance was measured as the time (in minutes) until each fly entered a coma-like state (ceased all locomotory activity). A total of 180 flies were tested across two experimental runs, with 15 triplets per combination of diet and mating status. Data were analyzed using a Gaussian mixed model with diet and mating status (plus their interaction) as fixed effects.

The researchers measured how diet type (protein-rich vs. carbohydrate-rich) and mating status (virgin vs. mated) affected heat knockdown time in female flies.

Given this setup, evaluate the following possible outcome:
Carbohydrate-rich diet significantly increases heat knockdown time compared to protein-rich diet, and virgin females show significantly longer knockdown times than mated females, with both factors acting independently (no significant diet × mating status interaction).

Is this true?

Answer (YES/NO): NO